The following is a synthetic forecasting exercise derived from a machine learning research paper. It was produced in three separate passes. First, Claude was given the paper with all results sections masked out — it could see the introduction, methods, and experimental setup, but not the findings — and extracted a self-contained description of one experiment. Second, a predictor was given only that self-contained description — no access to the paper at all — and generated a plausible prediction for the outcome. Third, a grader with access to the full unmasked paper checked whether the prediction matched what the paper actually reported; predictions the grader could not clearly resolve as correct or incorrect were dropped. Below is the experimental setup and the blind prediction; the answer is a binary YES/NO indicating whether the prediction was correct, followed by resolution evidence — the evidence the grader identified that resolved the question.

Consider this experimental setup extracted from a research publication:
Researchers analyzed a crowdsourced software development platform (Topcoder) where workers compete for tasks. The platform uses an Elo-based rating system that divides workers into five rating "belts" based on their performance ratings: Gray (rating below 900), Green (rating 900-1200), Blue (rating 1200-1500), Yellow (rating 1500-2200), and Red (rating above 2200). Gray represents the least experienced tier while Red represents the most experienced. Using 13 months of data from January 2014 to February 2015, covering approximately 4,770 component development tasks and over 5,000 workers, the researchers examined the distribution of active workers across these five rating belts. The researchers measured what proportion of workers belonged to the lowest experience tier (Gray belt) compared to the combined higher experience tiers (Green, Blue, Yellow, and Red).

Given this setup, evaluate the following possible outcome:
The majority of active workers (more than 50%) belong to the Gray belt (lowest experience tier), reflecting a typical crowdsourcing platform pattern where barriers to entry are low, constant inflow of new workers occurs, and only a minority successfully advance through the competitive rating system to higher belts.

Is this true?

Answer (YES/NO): YES